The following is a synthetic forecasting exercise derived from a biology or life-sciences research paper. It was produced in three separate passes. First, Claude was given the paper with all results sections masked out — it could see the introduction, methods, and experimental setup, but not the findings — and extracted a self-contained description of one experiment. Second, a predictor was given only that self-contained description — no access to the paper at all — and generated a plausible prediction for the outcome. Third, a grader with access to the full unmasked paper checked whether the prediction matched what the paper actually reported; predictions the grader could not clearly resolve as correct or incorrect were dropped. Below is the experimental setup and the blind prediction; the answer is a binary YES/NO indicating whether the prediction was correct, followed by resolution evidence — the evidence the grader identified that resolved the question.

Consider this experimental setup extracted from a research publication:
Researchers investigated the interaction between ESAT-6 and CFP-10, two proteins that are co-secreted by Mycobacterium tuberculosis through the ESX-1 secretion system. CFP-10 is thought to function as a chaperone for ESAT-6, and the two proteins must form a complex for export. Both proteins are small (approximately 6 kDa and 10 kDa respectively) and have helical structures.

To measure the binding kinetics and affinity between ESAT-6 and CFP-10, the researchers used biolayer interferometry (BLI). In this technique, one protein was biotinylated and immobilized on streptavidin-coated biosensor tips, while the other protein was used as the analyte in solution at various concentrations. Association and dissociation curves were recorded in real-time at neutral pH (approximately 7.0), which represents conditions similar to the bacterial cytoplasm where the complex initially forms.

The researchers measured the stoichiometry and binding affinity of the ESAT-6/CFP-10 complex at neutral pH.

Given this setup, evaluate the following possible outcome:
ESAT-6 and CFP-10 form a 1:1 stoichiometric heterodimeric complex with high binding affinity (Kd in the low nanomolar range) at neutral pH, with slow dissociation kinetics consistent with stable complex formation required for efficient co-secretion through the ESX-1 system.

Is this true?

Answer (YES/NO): NO